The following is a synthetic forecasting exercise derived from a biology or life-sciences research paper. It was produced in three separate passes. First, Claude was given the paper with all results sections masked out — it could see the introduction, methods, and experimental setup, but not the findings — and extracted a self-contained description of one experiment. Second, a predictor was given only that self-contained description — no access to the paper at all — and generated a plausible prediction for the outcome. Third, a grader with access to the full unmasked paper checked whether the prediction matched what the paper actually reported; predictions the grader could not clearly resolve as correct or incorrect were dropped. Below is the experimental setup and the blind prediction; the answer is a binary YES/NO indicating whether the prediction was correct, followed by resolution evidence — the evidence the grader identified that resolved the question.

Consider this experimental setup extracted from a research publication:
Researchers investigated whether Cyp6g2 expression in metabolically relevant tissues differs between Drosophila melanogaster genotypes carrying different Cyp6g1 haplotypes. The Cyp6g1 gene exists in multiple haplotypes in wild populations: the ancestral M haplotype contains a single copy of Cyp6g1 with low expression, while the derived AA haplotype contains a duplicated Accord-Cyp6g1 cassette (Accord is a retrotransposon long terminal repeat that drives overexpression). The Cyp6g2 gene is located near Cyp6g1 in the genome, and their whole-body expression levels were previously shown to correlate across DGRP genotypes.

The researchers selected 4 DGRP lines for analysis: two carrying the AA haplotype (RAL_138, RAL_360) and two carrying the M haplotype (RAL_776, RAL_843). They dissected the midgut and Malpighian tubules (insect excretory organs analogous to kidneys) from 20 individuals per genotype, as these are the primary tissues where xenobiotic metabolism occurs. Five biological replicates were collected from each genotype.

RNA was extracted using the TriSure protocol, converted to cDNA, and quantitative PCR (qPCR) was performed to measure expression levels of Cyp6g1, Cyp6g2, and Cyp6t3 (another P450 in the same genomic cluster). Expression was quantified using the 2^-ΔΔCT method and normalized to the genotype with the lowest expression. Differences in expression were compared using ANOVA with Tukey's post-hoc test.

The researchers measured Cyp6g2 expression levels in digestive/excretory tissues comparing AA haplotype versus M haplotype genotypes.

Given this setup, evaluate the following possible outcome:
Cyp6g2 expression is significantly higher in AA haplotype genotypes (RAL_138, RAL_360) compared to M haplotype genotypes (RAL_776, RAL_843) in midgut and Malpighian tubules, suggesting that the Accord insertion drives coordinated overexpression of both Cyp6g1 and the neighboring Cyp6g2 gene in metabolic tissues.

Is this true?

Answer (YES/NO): YES